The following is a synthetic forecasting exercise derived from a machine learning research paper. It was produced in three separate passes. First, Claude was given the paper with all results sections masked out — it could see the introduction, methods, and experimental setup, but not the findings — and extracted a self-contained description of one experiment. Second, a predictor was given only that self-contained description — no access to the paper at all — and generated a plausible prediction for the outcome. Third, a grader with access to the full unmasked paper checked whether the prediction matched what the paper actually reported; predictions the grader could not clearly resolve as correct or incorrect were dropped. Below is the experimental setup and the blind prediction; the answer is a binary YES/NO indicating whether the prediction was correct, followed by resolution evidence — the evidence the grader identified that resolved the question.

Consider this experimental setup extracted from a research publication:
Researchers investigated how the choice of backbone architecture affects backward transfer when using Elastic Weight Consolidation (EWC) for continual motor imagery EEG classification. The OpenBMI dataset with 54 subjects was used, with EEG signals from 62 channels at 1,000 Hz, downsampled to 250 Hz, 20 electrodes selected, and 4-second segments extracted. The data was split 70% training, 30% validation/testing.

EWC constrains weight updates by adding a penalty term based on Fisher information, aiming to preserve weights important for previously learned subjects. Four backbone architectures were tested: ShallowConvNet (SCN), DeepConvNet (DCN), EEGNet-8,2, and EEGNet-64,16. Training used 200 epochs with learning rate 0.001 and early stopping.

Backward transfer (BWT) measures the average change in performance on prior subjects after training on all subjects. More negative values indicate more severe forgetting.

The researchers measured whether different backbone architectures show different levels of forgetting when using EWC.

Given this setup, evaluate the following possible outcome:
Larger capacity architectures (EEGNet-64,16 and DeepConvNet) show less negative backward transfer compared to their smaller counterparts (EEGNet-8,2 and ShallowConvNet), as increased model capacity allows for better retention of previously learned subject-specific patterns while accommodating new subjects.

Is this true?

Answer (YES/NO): NO